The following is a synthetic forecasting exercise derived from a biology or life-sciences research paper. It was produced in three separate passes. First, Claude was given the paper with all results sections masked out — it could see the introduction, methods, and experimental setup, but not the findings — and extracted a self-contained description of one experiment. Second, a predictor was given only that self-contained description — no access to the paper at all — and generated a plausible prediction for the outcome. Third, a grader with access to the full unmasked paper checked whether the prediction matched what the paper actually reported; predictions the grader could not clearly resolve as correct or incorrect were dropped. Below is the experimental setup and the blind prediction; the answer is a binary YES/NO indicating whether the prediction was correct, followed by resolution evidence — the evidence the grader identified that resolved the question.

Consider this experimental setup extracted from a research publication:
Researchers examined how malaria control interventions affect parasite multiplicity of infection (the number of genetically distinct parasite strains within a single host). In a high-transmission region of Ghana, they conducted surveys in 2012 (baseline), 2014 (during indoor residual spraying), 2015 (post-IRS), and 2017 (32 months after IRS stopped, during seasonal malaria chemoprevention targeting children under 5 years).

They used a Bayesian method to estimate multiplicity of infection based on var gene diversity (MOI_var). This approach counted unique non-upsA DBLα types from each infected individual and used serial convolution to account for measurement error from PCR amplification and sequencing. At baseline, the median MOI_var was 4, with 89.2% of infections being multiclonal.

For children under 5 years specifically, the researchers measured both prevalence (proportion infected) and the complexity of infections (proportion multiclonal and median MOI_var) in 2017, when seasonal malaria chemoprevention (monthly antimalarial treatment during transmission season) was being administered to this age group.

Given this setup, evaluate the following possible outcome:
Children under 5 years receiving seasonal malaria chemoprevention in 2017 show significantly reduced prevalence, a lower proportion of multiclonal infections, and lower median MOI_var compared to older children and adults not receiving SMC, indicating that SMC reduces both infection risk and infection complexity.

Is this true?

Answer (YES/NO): NO